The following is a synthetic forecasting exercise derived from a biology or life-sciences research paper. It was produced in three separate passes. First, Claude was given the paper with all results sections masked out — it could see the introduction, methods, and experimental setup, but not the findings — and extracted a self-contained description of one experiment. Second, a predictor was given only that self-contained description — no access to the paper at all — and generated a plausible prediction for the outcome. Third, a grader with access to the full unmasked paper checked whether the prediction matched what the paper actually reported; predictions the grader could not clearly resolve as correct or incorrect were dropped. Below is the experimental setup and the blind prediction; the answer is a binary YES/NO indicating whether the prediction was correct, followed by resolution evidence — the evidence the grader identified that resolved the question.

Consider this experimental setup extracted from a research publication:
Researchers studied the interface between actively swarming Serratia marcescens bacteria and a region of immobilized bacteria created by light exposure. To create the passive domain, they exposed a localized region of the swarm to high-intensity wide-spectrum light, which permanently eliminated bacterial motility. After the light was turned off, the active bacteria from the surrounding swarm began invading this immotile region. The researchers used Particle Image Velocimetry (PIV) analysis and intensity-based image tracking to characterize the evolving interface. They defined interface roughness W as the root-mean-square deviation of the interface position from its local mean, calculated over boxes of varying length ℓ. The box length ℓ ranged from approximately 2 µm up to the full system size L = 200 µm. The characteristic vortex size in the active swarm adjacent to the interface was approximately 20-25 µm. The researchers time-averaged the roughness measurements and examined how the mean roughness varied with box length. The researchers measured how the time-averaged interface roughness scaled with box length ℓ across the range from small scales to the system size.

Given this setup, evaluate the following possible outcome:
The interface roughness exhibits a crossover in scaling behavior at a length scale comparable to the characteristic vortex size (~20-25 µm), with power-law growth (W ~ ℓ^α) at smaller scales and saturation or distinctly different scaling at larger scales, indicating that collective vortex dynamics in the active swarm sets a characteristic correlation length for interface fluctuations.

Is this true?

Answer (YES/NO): NO